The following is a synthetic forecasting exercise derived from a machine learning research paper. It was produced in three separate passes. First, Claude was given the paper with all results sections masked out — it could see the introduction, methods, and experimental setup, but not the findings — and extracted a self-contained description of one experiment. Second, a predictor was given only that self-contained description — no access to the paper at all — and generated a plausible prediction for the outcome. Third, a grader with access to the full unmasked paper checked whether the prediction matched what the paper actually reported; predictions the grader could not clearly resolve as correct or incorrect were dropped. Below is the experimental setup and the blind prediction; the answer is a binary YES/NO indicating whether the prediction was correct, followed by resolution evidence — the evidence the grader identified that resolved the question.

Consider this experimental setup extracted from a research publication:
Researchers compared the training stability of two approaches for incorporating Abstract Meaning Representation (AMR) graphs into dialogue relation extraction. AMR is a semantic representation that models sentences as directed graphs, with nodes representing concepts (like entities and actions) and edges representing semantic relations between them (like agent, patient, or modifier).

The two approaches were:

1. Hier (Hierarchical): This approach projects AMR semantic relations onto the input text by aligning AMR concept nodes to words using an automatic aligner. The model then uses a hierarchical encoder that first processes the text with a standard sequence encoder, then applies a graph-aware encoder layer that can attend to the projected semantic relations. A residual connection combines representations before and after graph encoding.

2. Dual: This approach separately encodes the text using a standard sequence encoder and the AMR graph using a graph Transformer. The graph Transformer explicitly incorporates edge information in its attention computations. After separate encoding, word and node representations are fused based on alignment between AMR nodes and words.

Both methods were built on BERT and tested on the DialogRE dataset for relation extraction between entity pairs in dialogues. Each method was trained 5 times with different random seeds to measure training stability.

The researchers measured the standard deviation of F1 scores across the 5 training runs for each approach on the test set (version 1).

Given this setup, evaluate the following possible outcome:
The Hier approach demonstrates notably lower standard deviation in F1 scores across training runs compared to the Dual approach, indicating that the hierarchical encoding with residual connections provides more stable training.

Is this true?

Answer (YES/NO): NO